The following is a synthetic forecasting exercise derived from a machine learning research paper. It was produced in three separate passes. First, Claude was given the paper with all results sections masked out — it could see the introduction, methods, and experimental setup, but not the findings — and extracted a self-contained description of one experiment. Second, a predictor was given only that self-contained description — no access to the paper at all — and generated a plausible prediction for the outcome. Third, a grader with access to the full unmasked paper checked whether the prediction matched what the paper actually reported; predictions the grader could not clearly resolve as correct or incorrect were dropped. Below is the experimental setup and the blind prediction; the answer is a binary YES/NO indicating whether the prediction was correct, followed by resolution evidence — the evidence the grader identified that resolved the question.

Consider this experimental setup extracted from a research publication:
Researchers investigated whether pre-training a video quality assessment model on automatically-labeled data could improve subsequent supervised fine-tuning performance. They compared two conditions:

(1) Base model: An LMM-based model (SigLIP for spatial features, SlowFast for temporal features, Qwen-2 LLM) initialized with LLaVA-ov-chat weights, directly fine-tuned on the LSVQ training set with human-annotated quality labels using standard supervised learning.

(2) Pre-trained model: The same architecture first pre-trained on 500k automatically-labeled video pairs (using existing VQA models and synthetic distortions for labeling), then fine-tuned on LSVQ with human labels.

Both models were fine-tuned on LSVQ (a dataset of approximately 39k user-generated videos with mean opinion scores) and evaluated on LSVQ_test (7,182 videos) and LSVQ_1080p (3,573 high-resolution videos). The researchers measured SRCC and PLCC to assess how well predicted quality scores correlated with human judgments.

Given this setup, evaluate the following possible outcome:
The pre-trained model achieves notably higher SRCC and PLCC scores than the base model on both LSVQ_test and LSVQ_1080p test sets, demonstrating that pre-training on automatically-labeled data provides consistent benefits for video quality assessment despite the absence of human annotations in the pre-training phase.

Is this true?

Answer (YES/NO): YES